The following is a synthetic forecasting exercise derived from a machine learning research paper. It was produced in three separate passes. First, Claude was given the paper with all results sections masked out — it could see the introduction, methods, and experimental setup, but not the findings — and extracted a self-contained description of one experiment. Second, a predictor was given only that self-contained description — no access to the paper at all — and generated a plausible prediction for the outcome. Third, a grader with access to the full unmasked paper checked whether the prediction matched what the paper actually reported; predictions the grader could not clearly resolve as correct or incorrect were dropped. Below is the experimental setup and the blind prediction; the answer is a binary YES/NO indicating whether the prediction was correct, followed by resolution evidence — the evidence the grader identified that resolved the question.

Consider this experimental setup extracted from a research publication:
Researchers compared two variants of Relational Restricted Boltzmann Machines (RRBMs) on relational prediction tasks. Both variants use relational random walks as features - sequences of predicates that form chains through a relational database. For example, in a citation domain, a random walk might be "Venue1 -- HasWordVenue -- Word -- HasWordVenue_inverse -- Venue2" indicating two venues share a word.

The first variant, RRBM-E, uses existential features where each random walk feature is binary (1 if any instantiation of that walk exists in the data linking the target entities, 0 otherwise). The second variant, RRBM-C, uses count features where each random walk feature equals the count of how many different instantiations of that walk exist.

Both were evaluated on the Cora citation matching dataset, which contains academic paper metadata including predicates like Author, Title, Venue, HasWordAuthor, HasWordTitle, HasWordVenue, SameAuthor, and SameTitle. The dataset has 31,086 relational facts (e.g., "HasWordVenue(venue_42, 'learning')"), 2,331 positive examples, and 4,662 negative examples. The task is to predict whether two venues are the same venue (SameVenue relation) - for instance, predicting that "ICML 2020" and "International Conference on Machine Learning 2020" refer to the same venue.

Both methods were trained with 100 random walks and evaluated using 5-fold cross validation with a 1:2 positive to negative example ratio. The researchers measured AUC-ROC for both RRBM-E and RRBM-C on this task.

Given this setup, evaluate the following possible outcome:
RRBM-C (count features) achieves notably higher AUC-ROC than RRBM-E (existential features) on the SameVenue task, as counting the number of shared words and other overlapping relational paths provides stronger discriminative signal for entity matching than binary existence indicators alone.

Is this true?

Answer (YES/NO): NO